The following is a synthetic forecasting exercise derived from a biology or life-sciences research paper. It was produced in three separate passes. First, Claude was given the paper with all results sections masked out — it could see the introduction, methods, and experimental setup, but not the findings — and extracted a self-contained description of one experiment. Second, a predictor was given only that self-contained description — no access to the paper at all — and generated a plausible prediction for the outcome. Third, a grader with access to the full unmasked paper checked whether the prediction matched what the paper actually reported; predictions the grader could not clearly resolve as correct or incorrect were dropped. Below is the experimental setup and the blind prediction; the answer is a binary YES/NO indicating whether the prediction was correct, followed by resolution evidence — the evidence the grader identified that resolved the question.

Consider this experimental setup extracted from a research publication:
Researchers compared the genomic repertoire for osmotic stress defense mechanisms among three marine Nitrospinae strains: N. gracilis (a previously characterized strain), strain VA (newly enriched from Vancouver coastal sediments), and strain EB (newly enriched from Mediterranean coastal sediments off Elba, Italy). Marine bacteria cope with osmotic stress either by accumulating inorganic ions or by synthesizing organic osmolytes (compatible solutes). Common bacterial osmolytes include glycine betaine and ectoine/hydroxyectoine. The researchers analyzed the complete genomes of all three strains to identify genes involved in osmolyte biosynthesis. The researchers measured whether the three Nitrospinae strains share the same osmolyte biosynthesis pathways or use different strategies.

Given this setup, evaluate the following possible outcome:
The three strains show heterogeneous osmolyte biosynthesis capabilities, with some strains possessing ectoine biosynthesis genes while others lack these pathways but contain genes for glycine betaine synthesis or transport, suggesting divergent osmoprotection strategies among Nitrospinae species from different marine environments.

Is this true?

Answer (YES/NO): YES